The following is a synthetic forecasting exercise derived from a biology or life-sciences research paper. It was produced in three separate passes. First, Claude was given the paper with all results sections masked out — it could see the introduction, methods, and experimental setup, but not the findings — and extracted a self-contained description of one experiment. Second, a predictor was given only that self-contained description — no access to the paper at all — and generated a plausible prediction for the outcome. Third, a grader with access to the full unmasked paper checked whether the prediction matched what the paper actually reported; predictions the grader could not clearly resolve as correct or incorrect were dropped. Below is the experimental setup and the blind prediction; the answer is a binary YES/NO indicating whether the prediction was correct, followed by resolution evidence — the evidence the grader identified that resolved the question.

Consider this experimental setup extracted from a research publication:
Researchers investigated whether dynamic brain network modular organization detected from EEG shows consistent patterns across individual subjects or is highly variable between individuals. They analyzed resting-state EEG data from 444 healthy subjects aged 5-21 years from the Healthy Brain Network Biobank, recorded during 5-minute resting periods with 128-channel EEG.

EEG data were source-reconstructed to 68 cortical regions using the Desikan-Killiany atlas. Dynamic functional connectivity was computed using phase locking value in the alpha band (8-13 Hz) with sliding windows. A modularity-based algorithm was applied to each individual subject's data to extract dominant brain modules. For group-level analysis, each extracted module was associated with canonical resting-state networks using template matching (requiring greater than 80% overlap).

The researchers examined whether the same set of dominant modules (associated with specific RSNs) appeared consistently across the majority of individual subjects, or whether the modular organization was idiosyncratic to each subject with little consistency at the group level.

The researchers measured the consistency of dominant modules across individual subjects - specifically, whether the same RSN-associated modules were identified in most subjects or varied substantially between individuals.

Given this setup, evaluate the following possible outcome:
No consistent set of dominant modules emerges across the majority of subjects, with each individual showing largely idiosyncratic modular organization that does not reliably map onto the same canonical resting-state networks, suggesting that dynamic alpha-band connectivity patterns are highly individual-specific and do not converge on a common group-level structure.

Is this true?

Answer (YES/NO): NO